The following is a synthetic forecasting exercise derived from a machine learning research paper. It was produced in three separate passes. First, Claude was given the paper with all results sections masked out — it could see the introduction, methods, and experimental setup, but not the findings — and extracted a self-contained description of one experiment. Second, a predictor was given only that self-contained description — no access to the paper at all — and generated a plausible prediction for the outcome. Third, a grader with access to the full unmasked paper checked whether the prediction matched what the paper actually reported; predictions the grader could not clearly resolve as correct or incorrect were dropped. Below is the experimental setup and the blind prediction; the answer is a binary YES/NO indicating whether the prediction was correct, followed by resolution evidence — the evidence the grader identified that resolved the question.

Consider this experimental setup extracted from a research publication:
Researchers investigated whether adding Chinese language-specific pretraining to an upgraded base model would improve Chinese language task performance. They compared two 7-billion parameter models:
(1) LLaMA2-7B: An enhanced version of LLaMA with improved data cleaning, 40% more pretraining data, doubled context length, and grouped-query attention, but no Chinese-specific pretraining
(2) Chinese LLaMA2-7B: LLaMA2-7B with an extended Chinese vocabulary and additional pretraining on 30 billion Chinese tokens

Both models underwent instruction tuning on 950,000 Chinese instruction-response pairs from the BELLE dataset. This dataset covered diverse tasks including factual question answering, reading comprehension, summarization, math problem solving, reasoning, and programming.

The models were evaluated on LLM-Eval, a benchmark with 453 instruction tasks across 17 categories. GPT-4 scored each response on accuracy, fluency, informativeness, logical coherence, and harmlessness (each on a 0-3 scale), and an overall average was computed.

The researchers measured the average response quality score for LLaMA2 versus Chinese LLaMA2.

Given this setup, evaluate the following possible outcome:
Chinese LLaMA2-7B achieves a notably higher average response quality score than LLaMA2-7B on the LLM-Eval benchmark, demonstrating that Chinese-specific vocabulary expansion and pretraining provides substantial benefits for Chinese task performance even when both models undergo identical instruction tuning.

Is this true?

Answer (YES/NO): NO